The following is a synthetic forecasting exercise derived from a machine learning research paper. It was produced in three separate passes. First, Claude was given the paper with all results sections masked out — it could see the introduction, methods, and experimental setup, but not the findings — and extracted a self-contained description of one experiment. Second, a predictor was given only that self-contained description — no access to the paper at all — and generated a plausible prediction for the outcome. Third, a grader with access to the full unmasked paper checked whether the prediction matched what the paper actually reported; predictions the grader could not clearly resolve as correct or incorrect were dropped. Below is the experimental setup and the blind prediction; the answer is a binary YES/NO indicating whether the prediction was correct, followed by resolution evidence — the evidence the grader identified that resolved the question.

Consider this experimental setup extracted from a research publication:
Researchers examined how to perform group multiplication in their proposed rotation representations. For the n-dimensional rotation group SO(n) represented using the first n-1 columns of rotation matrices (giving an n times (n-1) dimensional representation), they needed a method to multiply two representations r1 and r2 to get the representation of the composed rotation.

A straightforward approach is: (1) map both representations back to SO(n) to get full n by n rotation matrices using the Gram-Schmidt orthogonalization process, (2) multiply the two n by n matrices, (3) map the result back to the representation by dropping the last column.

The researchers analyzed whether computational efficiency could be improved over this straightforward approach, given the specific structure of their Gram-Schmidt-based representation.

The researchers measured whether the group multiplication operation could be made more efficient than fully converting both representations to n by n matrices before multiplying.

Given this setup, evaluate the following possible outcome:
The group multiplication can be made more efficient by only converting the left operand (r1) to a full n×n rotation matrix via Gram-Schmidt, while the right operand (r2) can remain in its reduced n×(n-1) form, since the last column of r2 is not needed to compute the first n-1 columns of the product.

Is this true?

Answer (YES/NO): YES